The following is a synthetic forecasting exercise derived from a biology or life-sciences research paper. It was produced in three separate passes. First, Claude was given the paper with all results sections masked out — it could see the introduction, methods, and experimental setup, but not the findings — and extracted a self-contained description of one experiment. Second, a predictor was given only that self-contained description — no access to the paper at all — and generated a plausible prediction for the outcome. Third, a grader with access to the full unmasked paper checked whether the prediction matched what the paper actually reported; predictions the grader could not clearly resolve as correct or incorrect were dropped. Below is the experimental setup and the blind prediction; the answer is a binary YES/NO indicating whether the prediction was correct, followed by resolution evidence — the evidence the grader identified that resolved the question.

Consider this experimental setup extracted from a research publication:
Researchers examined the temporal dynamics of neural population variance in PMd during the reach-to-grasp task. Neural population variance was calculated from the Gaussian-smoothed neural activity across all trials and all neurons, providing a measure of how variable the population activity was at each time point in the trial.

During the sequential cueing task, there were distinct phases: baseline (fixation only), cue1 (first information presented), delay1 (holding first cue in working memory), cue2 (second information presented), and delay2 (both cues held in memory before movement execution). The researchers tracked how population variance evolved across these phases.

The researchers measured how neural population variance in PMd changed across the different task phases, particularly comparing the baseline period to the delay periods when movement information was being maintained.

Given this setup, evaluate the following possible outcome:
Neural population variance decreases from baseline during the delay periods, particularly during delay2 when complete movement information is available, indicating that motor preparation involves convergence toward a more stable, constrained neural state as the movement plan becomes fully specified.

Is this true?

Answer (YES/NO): NO